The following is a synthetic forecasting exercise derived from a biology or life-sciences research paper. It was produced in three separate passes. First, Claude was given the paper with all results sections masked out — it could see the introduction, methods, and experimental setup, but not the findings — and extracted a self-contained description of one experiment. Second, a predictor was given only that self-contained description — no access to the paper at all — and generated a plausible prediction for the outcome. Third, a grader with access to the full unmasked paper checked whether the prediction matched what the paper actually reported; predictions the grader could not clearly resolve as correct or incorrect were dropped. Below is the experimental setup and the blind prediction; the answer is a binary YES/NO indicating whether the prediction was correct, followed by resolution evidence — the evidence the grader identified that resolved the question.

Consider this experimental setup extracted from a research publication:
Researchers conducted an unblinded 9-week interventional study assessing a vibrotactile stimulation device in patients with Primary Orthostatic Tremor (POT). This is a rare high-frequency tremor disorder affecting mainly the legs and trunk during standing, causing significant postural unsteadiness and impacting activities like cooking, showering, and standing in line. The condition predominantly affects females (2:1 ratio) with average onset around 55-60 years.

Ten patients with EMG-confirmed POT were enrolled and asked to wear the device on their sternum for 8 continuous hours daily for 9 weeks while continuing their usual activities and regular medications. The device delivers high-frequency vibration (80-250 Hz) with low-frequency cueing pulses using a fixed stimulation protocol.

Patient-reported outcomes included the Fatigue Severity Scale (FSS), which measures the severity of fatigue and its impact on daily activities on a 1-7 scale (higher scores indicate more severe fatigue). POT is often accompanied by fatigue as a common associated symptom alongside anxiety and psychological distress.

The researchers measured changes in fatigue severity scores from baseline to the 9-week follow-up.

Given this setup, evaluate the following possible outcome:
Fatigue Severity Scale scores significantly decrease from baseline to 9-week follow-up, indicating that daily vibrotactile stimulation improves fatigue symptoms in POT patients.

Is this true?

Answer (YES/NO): YES